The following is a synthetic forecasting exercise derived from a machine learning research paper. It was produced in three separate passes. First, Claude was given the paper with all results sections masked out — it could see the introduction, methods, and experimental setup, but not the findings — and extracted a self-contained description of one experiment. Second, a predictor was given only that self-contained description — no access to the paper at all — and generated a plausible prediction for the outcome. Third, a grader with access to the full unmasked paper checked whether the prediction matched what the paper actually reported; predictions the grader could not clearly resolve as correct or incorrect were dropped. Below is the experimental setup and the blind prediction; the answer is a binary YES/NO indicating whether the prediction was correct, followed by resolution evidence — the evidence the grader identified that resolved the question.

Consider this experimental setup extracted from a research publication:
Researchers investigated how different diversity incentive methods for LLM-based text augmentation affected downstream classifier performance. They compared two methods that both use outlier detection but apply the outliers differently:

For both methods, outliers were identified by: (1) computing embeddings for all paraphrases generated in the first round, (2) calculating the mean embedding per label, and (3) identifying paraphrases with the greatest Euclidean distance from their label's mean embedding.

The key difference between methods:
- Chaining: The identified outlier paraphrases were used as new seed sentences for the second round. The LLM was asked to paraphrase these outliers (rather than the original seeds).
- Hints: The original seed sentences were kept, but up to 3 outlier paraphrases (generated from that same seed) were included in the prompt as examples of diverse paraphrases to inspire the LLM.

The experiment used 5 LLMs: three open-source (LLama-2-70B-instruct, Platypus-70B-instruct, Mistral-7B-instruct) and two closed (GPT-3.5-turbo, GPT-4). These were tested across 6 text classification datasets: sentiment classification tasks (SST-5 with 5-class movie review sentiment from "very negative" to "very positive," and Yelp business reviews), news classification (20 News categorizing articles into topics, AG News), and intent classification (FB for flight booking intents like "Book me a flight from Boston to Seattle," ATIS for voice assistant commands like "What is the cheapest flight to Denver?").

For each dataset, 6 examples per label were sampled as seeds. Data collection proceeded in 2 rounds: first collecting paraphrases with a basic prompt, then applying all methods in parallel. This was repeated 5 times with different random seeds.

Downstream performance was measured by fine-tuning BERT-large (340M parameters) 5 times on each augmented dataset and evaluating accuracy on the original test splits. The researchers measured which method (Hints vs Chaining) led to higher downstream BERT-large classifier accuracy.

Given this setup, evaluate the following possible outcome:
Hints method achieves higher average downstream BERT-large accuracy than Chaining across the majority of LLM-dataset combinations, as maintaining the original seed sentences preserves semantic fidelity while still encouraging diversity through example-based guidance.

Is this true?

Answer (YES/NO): YES